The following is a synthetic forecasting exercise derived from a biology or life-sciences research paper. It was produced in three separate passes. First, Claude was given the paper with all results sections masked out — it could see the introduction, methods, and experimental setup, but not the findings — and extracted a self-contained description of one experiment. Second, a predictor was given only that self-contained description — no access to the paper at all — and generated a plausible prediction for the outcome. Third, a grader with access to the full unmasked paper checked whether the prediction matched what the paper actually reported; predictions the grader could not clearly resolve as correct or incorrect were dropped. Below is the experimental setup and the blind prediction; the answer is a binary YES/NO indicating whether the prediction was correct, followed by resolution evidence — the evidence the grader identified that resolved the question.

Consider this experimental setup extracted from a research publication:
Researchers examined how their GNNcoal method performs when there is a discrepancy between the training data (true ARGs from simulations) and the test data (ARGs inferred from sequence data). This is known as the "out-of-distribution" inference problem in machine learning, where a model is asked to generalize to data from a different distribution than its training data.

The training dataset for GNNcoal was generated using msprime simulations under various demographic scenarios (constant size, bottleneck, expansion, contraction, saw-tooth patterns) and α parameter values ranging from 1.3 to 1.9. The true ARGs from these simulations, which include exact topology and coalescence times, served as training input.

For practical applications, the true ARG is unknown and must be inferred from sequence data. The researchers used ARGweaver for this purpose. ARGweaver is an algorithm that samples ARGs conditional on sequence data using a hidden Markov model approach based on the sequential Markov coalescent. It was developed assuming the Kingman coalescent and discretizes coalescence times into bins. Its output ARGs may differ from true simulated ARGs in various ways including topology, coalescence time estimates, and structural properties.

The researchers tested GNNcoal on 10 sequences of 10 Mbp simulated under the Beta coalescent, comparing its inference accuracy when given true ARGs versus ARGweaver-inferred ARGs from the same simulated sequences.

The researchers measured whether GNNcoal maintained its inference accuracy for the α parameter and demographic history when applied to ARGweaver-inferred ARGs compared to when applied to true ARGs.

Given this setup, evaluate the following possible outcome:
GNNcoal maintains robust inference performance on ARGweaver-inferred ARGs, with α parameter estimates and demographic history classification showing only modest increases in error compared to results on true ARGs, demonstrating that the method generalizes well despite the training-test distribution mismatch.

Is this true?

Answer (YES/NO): NO